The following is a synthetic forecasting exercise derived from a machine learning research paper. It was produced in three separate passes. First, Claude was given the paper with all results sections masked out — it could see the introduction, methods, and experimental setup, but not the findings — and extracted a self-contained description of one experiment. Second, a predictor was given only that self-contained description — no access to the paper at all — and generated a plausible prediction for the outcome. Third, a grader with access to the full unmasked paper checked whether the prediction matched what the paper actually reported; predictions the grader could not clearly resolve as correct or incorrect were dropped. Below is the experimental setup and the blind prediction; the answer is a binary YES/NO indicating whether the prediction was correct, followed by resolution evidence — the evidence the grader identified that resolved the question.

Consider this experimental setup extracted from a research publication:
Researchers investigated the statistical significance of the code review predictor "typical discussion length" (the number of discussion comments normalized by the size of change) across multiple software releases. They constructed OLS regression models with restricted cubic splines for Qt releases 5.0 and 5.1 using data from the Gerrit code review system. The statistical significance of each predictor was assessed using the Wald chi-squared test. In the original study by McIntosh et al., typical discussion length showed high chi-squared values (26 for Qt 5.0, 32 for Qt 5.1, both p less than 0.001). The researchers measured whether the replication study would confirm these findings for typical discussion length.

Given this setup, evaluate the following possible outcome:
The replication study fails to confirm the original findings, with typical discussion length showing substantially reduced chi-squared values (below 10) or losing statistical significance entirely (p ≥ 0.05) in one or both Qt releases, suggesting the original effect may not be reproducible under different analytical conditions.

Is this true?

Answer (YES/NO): YES